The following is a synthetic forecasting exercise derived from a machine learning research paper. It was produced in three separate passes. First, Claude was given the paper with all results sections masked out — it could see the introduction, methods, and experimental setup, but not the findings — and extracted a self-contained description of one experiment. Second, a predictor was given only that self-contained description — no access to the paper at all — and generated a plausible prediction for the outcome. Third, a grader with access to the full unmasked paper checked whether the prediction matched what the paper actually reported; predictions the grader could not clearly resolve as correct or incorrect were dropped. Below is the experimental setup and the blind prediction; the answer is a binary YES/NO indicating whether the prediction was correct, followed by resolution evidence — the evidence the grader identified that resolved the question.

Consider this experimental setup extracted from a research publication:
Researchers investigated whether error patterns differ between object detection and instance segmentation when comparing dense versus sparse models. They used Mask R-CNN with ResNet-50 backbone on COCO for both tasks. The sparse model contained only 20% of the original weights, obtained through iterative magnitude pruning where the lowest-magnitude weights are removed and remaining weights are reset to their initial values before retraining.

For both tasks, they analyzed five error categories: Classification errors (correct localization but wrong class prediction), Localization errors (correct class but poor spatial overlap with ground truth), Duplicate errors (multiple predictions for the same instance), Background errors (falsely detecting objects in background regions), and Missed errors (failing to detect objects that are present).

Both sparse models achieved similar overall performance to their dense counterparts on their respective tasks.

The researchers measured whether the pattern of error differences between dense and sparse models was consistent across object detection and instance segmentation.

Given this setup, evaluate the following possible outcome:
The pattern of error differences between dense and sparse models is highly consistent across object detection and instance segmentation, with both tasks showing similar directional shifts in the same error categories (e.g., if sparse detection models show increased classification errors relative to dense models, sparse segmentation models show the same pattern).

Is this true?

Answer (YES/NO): NO